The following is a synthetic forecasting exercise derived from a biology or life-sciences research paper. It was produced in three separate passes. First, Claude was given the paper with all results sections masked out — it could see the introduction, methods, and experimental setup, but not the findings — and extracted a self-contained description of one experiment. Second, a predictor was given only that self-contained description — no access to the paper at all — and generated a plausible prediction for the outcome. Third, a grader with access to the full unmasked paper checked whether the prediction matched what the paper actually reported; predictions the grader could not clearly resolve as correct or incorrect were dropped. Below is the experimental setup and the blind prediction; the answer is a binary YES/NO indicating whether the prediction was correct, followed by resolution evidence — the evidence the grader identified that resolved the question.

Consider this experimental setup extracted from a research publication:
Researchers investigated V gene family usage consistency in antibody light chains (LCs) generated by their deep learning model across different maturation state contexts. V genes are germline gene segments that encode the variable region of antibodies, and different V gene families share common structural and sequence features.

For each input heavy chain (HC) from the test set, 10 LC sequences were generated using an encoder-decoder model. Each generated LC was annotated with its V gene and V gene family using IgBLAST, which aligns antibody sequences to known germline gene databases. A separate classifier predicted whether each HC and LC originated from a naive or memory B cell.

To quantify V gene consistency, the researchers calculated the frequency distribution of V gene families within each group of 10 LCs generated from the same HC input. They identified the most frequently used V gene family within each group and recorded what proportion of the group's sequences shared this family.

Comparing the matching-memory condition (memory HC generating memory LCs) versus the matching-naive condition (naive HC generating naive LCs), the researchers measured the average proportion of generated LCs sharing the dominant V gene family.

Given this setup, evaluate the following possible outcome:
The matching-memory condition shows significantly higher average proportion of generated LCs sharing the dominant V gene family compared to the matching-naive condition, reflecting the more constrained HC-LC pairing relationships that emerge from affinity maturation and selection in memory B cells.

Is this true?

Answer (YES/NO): YES